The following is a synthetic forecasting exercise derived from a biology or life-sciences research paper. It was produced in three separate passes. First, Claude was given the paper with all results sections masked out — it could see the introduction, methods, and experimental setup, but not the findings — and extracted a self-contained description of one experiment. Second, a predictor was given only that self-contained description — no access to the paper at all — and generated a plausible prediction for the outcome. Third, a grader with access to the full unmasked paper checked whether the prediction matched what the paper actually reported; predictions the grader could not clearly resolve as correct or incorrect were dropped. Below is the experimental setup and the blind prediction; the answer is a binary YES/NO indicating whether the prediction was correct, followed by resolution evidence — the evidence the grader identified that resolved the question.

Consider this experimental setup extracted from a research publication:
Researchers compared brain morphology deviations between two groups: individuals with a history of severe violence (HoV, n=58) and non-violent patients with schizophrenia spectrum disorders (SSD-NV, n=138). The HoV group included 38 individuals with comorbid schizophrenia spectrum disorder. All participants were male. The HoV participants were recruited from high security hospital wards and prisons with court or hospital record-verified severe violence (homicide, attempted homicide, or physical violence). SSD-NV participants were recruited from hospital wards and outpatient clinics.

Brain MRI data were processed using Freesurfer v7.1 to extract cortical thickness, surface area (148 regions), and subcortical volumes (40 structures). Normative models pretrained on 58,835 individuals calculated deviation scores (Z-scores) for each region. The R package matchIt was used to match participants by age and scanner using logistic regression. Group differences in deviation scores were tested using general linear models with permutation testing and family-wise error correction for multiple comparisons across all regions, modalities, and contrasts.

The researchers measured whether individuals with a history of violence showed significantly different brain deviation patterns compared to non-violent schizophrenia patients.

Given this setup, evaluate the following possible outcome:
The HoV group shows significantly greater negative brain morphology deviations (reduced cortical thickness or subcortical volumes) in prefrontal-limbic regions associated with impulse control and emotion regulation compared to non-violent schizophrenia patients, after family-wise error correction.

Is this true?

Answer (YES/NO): NO